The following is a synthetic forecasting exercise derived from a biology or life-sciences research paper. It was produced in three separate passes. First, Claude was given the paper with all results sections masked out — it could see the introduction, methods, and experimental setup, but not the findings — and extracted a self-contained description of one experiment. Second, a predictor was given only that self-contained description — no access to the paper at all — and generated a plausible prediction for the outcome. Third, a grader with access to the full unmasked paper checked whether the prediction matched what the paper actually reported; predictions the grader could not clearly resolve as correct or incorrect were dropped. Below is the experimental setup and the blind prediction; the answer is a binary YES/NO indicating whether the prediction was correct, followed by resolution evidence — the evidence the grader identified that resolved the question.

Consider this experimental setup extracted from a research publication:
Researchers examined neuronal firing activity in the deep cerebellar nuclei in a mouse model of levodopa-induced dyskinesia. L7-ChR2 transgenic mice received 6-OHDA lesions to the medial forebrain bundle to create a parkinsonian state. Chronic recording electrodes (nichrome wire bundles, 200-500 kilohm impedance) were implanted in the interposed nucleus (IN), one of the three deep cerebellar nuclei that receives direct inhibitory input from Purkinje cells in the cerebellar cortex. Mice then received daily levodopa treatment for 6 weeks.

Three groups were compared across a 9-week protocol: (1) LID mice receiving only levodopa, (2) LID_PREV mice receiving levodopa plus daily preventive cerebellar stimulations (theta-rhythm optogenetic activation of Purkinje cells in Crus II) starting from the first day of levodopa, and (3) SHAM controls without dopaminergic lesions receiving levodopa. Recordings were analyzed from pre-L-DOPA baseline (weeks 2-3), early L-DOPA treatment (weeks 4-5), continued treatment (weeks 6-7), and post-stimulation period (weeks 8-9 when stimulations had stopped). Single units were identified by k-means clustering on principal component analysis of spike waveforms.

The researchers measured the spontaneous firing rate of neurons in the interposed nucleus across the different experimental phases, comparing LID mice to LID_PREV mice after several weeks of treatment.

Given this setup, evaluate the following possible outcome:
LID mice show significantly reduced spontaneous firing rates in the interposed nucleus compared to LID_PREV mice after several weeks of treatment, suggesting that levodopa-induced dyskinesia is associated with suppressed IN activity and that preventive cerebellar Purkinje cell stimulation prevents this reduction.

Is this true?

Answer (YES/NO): YES